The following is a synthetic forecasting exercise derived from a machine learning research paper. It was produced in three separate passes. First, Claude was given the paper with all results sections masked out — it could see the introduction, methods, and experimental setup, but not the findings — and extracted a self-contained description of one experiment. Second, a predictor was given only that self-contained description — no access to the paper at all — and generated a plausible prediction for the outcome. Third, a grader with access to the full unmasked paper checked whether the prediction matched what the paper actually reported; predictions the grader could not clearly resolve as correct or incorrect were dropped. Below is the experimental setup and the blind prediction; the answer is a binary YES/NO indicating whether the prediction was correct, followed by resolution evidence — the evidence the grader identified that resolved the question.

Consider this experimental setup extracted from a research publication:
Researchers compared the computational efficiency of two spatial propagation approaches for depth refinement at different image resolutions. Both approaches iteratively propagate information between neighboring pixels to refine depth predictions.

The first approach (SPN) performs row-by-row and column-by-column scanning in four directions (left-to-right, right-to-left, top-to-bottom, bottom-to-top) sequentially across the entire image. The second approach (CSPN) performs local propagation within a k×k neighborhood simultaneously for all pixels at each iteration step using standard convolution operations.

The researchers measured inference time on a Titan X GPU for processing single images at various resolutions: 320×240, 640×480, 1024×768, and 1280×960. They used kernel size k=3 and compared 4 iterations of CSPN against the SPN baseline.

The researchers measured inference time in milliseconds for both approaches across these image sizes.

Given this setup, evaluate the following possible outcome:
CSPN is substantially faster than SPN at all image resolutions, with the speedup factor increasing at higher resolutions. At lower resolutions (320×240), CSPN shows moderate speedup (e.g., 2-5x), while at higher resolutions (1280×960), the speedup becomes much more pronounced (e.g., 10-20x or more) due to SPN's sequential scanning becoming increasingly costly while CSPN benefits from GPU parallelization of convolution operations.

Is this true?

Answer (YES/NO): NO